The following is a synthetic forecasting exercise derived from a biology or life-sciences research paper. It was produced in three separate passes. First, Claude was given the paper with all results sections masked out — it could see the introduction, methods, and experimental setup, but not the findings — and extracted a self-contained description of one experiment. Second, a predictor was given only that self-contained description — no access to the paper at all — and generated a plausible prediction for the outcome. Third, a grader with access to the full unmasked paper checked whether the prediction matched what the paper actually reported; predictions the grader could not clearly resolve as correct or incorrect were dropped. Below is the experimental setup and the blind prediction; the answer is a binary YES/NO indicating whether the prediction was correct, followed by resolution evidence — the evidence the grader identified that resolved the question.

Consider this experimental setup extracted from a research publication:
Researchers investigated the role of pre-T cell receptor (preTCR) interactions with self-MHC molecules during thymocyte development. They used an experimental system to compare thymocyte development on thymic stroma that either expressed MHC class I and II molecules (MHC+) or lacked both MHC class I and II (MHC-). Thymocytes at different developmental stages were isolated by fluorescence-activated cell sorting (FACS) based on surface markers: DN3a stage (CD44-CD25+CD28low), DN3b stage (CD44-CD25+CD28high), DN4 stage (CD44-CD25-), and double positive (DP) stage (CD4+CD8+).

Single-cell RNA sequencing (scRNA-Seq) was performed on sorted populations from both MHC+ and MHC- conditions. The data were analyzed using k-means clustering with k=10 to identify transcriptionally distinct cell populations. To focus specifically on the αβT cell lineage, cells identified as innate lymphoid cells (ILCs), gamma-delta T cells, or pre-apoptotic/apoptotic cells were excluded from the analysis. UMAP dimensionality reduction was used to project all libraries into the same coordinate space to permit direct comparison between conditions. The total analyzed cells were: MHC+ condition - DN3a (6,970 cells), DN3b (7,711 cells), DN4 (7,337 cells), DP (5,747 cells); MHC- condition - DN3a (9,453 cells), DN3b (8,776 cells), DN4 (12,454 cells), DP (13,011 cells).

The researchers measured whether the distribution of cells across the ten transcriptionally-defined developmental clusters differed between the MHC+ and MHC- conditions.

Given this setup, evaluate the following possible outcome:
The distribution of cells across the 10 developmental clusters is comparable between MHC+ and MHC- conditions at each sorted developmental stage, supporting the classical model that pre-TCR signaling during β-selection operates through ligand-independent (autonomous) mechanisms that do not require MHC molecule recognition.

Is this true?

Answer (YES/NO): NO